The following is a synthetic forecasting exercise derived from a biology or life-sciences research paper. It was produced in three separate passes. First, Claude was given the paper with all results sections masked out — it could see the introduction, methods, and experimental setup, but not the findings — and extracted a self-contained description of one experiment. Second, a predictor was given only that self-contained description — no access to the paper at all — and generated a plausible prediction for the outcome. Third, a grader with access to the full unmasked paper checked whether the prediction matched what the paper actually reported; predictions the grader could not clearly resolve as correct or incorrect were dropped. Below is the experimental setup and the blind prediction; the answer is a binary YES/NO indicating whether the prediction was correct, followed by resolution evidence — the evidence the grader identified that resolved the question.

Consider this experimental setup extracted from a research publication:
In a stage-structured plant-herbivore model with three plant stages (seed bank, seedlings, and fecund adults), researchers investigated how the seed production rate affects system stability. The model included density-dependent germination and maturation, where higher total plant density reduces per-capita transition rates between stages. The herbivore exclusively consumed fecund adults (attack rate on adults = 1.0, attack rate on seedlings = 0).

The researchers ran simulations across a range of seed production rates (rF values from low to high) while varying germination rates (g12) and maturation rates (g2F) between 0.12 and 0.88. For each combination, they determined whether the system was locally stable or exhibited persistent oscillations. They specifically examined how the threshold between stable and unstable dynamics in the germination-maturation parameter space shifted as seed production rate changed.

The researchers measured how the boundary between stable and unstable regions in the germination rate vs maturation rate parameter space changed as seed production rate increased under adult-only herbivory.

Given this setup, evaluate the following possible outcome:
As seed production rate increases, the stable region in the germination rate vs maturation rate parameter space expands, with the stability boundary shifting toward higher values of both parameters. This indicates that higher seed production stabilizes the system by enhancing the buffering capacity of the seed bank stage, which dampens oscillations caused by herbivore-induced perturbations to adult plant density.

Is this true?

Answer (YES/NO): YES